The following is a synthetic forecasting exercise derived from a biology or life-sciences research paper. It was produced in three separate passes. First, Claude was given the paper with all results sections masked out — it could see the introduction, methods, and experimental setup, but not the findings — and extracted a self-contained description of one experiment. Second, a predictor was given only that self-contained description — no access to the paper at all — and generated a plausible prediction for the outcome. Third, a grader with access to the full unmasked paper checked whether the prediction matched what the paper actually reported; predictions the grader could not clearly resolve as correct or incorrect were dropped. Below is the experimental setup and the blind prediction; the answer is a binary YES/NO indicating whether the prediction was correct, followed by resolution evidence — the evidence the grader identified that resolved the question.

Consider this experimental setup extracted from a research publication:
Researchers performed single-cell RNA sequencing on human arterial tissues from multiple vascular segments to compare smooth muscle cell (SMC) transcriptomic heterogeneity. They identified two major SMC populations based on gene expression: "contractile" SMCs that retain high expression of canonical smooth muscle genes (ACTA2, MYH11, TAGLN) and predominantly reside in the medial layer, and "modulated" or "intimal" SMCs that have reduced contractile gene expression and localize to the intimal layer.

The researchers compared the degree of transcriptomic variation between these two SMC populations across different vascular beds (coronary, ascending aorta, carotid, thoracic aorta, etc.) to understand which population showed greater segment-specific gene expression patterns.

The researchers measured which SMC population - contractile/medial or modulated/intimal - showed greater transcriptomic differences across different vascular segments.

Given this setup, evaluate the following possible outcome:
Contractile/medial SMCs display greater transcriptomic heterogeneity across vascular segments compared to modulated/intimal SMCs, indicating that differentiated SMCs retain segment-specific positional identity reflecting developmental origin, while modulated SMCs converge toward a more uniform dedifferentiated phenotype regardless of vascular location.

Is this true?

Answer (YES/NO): NO